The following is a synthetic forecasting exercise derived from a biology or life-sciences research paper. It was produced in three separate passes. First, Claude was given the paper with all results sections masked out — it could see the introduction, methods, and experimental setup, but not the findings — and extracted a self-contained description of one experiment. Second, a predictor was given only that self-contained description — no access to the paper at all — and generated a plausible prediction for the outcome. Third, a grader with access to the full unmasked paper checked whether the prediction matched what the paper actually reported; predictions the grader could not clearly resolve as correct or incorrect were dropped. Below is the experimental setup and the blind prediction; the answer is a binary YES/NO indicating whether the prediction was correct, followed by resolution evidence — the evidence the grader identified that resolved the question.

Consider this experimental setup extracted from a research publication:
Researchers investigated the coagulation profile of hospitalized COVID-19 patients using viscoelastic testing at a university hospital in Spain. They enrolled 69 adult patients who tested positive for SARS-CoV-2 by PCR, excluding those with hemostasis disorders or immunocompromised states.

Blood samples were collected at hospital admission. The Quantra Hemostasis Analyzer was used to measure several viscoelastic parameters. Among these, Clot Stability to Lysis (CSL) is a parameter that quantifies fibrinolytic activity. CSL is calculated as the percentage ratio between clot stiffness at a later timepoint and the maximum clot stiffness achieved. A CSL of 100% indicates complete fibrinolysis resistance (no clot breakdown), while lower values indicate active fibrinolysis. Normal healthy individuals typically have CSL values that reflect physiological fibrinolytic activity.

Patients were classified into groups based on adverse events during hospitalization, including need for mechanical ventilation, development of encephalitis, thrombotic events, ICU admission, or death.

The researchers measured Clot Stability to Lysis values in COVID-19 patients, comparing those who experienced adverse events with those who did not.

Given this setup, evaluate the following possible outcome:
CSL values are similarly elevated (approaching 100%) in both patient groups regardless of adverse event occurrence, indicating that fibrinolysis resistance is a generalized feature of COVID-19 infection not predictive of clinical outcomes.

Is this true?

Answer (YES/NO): NO